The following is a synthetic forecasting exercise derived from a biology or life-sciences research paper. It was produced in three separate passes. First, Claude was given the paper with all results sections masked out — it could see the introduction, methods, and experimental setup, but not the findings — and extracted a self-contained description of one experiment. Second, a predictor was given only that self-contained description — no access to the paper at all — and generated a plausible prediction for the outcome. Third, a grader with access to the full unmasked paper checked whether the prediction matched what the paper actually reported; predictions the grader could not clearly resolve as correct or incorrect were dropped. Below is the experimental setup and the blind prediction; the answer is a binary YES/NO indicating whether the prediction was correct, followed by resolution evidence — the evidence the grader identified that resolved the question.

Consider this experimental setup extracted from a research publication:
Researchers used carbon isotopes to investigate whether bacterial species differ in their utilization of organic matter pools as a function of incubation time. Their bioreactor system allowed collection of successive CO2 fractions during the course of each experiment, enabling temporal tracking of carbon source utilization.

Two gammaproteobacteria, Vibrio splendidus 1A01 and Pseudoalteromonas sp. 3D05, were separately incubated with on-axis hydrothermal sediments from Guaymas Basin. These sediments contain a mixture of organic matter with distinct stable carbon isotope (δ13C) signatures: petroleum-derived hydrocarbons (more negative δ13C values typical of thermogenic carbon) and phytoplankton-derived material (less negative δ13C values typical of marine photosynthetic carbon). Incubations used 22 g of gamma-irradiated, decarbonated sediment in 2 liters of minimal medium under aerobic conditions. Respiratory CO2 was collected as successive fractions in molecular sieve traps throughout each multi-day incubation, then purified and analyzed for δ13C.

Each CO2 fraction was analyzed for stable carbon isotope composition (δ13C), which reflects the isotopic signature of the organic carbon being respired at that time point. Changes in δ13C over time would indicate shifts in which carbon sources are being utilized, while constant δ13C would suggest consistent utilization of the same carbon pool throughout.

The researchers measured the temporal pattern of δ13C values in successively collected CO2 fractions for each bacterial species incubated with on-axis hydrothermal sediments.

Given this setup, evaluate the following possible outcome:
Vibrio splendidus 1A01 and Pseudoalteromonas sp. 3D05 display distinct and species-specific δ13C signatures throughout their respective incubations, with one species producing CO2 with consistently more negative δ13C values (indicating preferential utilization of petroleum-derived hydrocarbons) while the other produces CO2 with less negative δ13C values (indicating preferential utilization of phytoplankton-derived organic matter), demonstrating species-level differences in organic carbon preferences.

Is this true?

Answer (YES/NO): NO